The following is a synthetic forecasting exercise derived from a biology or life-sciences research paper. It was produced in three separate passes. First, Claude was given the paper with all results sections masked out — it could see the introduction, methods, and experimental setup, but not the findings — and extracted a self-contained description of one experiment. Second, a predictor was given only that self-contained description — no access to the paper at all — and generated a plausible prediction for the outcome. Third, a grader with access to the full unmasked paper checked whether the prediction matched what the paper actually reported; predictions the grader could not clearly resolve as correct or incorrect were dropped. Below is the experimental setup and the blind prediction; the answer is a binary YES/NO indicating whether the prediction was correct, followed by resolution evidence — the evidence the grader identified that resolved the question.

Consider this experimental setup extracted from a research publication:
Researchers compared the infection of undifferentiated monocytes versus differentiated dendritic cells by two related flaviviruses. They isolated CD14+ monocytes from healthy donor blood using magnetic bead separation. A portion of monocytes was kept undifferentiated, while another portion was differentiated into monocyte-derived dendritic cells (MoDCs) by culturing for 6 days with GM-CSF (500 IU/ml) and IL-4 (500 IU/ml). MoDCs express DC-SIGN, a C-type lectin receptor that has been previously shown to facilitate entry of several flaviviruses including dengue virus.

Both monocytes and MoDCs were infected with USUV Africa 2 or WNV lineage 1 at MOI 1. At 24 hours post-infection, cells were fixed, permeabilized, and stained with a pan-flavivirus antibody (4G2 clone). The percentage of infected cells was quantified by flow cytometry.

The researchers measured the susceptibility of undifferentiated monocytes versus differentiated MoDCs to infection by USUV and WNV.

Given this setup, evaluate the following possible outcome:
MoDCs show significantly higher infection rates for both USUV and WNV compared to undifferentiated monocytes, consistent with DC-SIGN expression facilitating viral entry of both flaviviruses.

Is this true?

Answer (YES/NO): NO